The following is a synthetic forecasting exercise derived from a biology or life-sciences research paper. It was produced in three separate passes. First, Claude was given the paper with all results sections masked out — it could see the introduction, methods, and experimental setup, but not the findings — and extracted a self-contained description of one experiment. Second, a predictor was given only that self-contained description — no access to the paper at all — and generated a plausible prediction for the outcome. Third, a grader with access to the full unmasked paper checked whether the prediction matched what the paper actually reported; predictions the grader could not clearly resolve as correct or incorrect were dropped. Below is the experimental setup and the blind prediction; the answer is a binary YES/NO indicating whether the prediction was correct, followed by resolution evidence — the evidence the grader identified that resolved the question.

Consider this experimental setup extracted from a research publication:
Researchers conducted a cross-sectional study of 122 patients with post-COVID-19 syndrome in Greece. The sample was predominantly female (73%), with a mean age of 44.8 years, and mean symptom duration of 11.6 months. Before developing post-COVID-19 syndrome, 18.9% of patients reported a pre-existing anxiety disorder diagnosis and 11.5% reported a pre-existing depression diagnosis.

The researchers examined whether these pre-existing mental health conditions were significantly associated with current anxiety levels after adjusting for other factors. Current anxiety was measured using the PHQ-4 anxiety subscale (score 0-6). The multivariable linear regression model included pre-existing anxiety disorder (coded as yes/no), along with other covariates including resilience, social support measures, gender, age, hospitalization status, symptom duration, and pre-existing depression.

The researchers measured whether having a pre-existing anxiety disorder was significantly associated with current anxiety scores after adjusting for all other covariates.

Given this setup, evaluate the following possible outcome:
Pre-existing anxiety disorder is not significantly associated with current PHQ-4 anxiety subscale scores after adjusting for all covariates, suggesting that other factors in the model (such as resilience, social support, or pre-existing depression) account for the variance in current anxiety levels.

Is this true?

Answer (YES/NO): YES